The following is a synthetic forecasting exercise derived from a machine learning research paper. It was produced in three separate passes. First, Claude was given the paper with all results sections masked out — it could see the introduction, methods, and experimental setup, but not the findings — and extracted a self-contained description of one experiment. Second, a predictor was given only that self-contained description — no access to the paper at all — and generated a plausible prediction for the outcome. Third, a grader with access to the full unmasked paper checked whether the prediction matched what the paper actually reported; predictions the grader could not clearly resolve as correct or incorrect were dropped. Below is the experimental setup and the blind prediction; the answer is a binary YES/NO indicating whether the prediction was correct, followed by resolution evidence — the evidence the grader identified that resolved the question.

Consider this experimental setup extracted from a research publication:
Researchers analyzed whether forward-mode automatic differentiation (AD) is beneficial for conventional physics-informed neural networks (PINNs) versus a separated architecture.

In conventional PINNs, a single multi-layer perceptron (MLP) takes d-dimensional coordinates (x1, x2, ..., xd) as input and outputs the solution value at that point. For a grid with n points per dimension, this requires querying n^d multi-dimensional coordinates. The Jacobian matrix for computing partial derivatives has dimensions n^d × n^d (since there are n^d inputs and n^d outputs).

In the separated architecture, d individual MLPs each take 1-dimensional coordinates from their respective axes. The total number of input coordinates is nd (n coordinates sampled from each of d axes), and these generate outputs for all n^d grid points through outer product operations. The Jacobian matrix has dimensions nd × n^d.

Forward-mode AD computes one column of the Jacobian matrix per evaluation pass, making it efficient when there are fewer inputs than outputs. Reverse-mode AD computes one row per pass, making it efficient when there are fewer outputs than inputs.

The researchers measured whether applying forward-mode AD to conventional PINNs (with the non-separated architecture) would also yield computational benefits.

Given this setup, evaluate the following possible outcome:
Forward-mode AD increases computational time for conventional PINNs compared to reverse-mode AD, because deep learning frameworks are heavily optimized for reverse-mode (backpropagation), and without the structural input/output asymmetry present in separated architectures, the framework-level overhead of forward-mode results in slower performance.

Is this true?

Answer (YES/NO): YES